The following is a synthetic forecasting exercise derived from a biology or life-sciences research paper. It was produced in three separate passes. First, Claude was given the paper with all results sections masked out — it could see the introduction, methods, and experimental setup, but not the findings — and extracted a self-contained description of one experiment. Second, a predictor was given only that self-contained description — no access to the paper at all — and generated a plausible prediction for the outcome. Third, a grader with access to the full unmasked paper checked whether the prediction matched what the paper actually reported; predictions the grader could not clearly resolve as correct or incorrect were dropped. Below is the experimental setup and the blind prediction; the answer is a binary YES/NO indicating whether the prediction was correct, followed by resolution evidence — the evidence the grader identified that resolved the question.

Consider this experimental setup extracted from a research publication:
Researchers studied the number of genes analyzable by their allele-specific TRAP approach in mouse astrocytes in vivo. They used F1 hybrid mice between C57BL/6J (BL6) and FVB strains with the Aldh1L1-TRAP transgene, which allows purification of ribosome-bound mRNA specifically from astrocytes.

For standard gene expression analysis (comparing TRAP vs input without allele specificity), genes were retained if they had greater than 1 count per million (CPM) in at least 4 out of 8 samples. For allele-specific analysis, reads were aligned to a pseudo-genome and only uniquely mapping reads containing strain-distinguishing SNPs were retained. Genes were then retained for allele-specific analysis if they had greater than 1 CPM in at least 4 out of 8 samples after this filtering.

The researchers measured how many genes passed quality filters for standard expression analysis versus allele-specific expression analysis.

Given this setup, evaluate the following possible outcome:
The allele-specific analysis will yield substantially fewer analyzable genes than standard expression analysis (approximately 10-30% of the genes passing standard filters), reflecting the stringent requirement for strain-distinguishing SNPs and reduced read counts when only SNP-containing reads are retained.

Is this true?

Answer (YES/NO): NO